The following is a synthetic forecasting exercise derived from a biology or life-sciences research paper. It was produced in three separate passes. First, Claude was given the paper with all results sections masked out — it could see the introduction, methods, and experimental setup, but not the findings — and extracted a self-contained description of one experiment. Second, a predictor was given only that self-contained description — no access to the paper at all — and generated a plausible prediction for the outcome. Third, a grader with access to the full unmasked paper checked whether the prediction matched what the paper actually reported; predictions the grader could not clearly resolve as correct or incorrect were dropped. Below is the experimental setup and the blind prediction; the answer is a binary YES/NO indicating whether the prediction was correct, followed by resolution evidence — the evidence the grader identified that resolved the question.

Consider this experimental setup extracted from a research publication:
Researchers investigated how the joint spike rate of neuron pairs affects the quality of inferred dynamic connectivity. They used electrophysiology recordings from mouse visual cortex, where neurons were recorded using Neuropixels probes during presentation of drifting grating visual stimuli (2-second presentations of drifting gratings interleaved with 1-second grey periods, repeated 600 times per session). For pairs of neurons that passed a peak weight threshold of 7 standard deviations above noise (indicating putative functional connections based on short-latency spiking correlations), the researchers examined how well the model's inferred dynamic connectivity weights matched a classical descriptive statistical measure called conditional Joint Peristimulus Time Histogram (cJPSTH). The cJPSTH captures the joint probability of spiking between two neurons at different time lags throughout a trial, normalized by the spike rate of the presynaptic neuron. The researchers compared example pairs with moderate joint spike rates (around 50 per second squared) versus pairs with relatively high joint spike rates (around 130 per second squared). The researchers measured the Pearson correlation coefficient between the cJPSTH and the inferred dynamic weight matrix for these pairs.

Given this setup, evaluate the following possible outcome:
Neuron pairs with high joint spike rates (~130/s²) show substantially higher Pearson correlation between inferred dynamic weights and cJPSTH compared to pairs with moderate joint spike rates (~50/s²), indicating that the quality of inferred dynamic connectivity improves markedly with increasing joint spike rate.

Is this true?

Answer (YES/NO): YES